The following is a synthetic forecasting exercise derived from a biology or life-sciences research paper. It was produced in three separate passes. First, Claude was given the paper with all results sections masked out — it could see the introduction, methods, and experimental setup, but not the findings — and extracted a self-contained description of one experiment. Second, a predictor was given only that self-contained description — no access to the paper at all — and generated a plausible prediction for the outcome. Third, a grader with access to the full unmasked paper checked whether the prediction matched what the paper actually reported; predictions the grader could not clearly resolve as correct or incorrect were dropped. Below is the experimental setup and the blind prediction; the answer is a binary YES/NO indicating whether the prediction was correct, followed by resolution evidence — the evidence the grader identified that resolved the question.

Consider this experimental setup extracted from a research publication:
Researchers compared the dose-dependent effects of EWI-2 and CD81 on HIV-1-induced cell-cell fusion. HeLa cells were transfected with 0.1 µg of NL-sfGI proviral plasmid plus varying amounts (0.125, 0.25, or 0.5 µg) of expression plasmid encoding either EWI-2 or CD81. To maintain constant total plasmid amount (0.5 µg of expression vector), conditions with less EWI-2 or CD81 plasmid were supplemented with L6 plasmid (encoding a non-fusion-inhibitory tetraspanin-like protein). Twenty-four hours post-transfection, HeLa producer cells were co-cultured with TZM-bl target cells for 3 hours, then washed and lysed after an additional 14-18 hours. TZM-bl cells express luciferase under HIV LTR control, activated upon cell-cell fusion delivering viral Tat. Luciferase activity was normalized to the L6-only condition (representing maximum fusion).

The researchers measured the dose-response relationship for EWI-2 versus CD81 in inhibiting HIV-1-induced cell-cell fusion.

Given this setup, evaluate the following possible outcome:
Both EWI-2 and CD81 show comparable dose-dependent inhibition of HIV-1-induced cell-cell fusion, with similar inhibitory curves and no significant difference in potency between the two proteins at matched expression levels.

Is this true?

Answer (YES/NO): NO